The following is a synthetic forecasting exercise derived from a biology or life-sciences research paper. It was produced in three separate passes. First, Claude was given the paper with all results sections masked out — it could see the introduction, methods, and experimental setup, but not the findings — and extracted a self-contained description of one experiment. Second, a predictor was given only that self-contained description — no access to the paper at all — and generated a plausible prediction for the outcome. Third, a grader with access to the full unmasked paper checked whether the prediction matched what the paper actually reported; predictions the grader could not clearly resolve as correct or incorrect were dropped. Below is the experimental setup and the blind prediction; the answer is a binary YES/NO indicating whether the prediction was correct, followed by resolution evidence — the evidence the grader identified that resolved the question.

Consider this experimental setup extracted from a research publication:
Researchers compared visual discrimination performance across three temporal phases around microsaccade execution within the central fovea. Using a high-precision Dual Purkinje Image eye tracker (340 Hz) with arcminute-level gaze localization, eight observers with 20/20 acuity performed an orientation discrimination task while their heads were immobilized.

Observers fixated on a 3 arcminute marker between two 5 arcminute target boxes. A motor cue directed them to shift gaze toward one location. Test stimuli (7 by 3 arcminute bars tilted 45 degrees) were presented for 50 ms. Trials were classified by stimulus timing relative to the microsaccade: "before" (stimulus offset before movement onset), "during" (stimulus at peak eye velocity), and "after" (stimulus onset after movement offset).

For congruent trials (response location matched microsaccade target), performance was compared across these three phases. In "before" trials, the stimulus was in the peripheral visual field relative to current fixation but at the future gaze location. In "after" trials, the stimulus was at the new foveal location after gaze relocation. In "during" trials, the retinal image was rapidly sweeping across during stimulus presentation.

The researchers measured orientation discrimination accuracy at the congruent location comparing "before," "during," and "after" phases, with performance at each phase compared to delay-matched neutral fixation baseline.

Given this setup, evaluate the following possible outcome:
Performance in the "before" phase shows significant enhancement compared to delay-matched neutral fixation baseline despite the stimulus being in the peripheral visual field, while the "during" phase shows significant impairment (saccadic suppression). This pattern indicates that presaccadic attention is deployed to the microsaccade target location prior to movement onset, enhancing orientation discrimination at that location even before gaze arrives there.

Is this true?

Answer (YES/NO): NO